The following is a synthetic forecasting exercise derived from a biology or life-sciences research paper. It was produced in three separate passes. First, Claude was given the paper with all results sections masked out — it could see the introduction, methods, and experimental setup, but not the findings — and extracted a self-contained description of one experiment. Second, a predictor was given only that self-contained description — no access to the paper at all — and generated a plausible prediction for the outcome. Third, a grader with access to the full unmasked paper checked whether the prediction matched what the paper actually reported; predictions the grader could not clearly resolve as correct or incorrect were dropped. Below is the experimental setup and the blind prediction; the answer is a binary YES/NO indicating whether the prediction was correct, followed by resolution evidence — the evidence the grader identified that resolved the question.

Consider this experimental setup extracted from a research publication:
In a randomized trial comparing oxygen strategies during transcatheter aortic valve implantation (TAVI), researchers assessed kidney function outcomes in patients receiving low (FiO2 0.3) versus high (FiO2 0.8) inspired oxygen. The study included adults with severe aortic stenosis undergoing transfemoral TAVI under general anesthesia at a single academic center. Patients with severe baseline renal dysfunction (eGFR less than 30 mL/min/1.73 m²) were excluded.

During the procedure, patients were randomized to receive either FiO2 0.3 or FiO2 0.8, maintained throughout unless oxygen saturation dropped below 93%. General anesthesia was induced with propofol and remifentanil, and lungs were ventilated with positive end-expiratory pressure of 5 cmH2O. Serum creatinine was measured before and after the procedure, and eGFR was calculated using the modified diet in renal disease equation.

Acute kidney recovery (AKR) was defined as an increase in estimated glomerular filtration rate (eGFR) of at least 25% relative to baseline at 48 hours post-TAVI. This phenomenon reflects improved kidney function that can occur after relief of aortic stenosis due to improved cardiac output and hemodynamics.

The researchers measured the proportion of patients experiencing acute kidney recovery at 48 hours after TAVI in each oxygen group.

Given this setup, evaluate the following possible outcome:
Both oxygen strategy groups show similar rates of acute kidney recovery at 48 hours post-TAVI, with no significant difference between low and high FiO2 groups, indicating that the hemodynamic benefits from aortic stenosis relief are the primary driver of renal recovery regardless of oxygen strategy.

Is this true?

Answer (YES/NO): NO